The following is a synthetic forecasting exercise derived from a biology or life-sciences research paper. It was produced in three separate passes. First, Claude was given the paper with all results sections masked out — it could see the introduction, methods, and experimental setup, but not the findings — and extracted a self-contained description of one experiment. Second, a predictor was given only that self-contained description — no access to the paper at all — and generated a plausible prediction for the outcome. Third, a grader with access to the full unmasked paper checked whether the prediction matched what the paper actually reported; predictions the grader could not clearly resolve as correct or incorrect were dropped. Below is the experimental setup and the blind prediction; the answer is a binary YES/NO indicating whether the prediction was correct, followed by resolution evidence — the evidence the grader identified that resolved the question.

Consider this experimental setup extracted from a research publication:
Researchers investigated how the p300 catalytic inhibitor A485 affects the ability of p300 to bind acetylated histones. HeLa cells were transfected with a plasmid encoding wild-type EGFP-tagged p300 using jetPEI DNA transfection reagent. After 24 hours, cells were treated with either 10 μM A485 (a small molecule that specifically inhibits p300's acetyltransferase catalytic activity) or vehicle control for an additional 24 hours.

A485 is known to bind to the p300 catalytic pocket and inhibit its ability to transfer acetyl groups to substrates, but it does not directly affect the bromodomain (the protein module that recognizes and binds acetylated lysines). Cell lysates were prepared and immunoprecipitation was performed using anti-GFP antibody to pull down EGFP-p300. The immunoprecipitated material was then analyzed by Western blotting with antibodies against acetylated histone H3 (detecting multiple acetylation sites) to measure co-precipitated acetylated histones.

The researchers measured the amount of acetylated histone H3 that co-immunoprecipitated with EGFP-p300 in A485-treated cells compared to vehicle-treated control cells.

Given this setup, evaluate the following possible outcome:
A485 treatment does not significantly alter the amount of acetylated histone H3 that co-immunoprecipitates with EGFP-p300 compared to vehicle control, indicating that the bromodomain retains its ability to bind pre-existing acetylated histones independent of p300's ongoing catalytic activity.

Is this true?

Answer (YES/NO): NO